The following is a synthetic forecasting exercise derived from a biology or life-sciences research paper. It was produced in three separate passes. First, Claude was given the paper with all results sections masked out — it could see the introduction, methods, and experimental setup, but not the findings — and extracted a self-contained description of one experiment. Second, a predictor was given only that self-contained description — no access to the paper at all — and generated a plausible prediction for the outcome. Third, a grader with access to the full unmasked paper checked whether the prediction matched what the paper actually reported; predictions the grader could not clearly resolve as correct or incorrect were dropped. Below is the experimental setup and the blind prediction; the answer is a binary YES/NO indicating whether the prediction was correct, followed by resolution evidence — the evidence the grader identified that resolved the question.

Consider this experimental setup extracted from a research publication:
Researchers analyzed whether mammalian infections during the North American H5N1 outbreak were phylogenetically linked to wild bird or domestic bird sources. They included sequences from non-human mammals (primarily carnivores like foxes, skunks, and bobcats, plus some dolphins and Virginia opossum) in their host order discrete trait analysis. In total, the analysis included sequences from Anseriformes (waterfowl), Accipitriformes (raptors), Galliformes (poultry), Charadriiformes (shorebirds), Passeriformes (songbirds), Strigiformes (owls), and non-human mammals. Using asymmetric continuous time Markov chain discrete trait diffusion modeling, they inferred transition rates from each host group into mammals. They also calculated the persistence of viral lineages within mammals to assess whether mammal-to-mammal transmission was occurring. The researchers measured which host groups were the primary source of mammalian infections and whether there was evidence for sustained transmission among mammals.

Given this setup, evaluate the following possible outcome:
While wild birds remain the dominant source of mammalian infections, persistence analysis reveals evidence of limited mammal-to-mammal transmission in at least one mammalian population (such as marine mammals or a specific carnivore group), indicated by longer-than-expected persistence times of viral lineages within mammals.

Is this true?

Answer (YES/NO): NO